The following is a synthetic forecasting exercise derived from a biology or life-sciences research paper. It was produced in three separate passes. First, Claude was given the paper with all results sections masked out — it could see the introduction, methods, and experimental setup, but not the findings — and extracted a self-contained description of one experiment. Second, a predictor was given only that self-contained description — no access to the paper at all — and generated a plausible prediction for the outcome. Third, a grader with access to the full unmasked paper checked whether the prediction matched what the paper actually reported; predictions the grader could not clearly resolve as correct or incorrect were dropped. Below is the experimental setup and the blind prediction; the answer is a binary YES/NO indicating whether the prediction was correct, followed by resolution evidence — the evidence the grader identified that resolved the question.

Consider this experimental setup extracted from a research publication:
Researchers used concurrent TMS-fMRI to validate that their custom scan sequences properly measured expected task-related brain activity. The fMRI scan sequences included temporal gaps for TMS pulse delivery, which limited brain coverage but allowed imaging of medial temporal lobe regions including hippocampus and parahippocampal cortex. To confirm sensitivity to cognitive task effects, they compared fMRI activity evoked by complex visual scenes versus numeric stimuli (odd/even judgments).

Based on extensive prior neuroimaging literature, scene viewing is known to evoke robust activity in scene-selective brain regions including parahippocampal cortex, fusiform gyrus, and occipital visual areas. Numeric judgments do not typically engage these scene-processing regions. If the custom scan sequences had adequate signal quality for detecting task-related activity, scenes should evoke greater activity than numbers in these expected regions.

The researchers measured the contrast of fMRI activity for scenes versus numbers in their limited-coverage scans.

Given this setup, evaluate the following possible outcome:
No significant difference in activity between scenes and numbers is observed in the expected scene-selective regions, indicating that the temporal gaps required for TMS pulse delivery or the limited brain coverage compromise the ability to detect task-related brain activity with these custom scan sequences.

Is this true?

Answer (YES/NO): NO